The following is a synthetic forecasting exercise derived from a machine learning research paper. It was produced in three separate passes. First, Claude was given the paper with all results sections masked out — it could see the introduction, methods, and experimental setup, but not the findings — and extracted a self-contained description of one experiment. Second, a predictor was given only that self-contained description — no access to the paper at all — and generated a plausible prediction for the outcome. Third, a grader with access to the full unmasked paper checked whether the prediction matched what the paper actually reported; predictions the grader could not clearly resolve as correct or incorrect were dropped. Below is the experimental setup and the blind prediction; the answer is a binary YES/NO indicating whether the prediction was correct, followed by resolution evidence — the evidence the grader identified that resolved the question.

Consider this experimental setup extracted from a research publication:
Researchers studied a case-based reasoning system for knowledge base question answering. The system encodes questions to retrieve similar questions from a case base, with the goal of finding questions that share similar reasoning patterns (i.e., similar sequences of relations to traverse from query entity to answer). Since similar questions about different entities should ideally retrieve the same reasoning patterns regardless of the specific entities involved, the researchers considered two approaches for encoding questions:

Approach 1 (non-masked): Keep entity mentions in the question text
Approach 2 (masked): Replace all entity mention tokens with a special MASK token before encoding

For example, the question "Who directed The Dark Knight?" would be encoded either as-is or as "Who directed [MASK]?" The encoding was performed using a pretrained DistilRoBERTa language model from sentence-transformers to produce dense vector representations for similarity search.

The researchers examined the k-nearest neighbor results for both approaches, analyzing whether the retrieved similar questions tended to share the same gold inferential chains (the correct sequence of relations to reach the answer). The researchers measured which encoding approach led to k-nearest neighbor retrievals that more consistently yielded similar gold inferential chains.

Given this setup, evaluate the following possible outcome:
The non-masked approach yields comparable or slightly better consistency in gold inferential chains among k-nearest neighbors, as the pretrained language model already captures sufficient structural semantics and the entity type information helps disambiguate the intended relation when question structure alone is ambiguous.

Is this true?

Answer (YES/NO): NO